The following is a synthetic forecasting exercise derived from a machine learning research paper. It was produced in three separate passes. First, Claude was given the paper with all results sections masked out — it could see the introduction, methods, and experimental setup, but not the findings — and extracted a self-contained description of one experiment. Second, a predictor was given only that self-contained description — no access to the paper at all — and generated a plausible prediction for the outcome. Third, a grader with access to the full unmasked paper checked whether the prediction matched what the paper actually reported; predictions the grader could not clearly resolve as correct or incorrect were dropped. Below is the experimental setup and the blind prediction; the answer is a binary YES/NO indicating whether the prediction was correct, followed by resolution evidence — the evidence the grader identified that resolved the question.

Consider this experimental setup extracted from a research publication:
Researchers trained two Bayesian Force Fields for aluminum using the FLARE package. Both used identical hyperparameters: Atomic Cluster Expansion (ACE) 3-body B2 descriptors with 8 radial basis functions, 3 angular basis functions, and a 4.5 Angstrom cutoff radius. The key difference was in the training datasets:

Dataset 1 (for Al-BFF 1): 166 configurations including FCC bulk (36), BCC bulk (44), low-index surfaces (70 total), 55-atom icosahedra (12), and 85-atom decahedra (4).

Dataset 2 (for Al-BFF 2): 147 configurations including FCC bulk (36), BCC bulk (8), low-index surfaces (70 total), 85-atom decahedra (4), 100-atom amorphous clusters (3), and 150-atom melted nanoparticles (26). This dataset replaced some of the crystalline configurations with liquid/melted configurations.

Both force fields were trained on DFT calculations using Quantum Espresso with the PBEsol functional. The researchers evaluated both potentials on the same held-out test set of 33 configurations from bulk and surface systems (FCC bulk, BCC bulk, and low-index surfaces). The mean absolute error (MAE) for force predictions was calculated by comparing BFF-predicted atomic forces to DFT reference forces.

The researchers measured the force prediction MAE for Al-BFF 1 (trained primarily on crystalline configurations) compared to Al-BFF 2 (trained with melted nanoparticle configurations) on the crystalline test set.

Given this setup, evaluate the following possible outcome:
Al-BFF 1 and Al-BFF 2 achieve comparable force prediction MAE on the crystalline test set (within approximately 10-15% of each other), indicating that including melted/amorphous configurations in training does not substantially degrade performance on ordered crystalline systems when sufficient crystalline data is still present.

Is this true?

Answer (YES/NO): YES